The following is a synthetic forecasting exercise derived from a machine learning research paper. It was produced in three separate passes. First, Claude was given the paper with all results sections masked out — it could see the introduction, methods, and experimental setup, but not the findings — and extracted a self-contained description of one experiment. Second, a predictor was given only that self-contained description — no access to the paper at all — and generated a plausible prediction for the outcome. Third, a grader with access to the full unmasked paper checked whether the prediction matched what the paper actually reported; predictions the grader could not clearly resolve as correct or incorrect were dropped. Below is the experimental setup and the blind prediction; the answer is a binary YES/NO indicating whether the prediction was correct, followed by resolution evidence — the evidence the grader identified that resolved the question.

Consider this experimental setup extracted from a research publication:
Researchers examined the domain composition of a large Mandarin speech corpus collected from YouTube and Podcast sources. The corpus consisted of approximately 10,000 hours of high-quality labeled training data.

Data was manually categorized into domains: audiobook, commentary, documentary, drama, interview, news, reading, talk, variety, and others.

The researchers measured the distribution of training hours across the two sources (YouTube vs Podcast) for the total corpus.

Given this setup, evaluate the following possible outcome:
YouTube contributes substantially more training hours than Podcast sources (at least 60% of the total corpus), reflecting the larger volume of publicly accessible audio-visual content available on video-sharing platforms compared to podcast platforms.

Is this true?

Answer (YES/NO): YES